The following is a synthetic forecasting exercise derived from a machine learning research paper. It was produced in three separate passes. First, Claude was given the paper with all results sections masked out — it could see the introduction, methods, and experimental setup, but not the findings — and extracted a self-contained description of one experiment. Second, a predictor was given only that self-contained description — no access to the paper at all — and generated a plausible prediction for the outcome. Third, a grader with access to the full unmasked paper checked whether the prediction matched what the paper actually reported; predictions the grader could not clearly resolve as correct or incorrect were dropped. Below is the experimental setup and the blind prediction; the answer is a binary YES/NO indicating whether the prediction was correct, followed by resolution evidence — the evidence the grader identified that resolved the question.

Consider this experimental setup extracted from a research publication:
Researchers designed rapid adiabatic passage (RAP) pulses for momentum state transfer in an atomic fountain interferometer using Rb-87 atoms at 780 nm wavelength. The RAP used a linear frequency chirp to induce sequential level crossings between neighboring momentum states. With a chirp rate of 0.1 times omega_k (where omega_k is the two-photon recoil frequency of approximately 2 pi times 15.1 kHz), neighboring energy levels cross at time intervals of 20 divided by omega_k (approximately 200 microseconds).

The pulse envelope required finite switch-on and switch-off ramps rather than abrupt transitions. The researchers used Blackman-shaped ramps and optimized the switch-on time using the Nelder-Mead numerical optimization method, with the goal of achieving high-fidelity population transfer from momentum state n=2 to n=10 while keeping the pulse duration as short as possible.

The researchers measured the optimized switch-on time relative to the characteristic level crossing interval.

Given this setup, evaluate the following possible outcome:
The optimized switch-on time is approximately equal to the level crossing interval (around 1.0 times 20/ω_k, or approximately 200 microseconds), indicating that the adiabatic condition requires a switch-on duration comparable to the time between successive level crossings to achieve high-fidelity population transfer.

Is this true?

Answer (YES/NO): YES